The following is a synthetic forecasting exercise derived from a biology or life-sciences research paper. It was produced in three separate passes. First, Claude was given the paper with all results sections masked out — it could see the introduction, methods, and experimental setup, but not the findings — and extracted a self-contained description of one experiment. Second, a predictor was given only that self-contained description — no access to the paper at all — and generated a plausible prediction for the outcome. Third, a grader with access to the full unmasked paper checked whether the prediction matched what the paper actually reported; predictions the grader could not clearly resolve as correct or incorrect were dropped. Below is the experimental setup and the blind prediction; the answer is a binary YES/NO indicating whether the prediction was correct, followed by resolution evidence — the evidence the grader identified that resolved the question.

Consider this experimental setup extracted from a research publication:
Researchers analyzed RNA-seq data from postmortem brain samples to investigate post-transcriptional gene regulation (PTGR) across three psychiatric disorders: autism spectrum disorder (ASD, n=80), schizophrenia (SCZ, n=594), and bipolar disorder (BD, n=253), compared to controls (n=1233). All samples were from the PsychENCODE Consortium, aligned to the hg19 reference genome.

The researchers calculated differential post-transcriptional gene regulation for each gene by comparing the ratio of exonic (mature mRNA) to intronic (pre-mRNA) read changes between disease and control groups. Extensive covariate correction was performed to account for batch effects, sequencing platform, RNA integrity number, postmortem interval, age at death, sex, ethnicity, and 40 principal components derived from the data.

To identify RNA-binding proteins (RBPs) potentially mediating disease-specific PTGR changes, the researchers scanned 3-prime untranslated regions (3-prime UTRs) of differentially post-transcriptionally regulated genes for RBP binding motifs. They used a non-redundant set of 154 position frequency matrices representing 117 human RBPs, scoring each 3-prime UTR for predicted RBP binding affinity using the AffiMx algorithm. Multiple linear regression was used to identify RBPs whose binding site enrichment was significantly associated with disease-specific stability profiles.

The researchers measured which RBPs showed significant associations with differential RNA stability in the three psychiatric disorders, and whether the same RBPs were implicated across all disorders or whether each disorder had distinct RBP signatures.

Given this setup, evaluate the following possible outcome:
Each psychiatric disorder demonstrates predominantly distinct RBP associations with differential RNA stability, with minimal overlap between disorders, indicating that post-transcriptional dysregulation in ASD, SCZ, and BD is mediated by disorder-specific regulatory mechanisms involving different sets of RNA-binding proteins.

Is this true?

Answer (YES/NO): NO